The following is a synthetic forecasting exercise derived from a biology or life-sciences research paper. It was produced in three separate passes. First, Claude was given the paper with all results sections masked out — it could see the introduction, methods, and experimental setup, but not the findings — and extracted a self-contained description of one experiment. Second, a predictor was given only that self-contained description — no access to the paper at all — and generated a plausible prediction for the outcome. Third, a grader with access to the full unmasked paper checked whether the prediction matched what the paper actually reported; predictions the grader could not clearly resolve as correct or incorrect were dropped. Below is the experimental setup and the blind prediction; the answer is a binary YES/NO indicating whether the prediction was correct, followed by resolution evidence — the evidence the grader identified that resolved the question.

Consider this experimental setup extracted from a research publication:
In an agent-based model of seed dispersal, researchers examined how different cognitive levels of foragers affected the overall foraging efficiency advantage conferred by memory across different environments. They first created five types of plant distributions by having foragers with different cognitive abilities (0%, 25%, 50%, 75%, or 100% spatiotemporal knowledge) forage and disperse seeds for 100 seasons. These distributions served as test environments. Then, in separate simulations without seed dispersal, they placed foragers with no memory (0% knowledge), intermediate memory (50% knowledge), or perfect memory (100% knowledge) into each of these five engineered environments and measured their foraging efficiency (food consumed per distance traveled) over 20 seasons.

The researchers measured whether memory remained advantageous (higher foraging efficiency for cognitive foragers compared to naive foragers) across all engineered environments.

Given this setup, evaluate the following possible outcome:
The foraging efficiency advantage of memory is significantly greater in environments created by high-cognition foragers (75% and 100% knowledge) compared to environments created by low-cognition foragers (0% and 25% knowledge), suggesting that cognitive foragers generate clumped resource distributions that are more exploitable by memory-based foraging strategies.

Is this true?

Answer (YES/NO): NO